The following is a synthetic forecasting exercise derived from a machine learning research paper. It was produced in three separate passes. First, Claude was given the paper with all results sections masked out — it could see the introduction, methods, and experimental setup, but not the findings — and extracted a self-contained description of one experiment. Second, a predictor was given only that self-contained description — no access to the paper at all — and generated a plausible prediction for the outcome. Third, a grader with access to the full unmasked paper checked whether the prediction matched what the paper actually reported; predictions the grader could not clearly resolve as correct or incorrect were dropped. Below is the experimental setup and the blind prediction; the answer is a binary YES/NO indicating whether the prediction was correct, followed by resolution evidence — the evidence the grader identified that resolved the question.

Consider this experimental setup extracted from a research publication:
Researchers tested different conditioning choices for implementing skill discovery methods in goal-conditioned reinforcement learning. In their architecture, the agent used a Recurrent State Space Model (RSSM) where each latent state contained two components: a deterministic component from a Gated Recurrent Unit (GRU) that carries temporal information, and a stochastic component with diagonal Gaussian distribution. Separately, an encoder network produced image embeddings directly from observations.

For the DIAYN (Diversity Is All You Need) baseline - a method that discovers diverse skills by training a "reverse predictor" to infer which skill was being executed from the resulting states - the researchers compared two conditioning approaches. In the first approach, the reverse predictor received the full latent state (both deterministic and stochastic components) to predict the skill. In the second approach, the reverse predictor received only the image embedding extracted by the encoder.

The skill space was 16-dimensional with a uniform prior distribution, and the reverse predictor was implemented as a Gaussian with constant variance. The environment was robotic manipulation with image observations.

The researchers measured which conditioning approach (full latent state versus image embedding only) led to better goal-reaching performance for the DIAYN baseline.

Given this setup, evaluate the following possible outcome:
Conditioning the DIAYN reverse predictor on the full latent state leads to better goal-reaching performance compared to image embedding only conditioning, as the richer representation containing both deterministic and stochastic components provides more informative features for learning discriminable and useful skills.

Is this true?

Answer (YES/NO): NO